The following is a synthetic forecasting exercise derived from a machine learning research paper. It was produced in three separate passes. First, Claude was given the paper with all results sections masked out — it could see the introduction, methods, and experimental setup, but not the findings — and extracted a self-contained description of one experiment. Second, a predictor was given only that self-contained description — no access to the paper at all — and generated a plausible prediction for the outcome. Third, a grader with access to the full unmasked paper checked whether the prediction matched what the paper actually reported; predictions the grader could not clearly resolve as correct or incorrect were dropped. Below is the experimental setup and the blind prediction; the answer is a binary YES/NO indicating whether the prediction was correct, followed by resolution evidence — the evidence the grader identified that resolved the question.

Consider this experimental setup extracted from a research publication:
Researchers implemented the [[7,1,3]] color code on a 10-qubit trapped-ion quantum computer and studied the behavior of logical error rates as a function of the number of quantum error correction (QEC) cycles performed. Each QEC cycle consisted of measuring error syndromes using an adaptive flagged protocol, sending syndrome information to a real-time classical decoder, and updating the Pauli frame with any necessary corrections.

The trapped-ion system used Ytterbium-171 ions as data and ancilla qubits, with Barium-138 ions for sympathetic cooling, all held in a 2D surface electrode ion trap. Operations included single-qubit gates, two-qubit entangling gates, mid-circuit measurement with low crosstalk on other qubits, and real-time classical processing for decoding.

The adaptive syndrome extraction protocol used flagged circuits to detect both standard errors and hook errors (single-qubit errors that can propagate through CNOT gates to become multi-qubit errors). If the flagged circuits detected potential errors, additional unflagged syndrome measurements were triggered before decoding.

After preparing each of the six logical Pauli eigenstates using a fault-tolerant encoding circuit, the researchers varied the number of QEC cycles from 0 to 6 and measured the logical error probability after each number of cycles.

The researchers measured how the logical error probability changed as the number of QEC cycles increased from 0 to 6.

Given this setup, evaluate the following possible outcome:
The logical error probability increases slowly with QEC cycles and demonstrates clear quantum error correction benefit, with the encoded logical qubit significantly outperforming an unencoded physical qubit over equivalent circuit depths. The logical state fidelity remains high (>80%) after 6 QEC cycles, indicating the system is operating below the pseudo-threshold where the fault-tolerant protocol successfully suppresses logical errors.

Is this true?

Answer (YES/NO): NO